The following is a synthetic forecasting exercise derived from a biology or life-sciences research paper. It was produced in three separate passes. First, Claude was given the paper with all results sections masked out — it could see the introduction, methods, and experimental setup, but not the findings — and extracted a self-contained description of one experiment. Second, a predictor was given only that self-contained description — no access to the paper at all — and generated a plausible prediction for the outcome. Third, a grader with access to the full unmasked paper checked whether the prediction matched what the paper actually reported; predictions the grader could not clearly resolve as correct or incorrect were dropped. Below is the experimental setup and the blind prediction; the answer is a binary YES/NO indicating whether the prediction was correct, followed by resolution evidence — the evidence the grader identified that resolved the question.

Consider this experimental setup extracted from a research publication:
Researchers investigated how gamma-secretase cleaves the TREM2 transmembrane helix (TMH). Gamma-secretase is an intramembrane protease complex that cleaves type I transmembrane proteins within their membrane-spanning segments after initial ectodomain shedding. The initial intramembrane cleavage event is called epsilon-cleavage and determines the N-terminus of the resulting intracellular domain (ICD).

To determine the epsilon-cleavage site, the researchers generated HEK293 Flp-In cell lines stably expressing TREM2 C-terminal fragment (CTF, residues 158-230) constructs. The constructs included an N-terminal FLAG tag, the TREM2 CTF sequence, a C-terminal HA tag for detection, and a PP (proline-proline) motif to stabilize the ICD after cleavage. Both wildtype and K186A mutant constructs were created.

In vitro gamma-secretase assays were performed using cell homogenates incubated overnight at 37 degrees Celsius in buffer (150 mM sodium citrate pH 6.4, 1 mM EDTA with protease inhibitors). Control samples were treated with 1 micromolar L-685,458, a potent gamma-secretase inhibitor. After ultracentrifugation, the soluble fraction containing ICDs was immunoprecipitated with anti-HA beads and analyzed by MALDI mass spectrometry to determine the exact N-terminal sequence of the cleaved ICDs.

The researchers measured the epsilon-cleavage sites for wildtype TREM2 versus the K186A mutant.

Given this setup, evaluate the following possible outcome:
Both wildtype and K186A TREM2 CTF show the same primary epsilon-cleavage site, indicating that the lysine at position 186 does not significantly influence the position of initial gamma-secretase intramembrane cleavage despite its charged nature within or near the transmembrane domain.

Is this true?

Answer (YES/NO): NO